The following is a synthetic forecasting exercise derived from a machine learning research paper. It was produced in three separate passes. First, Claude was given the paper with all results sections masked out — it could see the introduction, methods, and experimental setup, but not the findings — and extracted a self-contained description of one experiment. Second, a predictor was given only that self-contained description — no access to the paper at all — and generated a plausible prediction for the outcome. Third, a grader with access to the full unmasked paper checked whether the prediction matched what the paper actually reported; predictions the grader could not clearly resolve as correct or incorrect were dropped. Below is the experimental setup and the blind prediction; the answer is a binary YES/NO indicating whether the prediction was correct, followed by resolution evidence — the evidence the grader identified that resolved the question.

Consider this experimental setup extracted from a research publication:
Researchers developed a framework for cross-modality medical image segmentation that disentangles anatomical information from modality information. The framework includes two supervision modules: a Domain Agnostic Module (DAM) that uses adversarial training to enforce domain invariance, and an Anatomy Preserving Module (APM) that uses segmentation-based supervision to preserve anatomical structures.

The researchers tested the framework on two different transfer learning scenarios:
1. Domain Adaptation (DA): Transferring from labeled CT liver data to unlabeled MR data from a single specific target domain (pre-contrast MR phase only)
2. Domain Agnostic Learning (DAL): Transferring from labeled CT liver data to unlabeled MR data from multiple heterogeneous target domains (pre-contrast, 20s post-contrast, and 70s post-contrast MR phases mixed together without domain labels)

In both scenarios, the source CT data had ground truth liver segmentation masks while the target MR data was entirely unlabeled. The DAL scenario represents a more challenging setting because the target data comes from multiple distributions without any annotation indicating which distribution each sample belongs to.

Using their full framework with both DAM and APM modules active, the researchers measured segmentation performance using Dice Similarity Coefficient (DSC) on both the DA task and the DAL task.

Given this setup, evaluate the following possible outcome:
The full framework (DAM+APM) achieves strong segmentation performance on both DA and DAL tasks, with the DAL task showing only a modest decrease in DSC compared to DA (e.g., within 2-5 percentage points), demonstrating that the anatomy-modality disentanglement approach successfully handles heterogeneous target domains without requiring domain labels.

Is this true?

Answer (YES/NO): NO